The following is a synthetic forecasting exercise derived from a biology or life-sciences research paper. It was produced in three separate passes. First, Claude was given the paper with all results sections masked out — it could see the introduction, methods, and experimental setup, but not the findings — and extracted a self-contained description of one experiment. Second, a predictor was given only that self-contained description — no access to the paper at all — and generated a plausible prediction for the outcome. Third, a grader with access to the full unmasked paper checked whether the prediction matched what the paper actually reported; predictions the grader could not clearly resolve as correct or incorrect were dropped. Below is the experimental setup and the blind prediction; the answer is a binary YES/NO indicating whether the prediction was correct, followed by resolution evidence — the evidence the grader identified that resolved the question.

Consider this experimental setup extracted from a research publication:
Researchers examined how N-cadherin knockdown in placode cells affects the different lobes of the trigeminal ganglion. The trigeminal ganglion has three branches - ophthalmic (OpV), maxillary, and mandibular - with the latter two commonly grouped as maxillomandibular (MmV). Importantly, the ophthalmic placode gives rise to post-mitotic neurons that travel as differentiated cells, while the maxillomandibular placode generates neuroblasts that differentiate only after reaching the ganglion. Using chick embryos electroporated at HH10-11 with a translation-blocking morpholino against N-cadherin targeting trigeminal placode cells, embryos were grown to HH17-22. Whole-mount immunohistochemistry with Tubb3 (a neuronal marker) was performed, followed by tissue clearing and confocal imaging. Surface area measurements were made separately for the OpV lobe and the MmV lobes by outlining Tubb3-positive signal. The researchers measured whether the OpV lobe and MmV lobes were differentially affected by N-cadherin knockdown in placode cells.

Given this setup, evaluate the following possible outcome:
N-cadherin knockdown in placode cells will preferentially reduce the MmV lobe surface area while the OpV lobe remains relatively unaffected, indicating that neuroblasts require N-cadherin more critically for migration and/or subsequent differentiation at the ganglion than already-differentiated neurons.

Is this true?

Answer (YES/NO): NO